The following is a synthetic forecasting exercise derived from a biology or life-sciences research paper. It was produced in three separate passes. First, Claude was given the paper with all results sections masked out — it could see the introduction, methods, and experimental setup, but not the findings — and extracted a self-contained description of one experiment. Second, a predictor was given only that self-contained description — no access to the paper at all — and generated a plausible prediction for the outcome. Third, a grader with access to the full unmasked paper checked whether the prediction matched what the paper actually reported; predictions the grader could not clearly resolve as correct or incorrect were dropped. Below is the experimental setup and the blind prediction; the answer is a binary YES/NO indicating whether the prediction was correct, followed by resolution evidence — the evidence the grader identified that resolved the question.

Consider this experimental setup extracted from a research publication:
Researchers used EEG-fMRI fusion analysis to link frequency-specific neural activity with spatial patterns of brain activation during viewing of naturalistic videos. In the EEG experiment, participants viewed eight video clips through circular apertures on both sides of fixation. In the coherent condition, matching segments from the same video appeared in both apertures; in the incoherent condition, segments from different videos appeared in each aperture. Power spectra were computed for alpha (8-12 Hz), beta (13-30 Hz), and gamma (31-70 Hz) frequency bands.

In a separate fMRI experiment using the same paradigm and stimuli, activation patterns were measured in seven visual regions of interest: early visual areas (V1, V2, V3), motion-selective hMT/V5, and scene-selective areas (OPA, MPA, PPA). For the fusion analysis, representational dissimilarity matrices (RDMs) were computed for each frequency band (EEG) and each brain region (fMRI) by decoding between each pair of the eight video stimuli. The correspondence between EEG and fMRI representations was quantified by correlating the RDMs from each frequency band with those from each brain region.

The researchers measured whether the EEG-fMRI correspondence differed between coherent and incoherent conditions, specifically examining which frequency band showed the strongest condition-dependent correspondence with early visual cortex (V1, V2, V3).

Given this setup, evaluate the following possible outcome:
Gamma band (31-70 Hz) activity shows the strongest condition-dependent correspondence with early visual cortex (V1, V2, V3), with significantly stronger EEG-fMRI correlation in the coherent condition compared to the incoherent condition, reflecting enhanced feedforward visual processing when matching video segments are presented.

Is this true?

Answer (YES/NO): NO